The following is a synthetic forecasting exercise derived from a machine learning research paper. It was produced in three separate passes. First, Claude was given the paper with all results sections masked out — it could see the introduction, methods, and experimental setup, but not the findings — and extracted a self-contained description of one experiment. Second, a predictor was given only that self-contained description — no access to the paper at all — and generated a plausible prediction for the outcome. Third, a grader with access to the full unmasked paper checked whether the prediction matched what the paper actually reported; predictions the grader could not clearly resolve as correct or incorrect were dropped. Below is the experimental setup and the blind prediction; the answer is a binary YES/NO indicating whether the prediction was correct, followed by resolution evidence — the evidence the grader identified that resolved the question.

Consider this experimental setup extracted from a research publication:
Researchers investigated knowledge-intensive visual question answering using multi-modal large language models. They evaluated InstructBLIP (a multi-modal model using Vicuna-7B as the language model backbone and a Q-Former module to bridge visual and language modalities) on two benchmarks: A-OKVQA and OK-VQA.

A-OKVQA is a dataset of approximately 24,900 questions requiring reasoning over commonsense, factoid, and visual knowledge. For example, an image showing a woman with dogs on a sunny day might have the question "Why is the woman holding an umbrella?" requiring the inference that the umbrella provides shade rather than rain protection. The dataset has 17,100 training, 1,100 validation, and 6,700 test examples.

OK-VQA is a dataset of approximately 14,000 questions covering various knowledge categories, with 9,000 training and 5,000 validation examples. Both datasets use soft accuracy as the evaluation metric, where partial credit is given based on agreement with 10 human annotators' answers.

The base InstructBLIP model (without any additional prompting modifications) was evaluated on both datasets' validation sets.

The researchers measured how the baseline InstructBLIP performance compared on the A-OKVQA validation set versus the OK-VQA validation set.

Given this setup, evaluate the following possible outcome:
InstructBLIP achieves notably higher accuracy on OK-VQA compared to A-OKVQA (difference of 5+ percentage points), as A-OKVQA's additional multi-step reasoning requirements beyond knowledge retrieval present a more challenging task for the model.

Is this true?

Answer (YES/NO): NO